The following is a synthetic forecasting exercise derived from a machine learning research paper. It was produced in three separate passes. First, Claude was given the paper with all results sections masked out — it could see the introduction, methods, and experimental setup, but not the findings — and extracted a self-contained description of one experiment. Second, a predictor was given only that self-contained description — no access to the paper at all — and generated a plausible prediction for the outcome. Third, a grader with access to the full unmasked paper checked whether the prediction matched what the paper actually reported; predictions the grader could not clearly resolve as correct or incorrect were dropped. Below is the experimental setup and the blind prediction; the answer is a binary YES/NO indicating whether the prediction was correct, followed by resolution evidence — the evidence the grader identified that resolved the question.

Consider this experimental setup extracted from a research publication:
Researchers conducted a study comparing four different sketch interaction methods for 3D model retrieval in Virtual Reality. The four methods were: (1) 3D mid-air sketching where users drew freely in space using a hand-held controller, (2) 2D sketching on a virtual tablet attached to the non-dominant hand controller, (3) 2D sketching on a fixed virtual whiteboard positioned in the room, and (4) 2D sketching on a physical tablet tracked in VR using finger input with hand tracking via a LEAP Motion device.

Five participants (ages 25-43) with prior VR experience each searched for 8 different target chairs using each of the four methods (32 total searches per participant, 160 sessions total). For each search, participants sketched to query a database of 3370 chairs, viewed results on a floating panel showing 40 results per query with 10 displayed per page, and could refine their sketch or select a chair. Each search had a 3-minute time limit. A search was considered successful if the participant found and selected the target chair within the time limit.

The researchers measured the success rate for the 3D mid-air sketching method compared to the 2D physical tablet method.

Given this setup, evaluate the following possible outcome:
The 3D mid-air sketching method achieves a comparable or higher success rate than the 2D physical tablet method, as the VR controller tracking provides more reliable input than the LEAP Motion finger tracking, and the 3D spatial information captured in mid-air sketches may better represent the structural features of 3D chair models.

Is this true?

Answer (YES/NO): YES